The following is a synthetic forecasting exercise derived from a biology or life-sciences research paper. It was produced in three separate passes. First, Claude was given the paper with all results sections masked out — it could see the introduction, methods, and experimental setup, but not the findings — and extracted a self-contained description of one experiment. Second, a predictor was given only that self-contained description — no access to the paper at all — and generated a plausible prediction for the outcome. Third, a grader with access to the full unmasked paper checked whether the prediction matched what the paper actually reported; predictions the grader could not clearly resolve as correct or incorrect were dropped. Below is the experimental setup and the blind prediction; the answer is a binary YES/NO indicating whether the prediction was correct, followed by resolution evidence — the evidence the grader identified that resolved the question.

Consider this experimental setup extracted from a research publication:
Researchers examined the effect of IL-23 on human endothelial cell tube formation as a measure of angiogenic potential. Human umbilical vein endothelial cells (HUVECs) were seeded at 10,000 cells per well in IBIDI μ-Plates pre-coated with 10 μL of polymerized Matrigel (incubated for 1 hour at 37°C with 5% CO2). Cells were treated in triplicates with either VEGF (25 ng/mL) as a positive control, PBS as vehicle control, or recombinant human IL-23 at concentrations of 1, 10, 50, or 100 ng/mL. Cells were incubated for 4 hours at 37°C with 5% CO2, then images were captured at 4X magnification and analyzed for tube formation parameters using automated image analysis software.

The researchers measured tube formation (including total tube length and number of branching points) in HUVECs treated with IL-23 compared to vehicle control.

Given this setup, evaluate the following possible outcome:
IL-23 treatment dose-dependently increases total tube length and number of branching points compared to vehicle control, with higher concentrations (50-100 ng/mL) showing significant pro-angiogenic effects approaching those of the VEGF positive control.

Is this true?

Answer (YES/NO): NO